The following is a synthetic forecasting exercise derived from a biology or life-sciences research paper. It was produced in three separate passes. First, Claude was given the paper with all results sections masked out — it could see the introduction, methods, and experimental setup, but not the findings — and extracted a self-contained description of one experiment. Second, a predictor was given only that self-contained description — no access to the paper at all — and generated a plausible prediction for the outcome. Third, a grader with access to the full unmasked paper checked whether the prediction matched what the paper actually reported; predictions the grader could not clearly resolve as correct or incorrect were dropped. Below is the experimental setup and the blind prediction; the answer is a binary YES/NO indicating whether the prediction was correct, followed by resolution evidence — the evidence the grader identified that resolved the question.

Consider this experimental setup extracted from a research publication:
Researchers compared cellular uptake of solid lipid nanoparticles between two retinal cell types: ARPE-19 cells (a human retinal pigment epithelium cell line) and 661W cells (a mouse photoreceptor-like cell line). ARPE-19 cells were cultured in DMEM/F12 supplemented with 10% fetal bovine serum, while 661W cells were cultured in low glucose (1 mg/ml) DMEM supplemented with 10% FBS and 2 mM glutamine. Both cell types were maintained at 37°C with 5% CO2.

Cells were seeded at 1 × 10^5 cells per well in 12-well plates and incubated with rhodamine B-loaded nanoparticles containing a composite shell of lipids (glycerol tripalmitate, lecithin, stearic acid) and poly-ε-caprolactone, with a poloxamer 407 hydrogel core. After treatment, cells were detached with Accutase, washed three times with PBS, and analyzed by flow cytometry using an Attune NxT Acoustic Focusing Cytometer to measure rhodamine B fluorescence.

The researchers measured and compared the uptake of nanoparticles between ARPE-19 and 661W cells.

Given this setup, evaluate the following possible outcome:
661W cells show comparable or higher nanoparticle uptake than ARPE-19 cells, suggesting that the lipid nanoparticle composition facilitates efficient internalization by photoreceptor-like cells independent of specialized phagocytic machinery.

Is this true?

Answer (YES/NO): NO